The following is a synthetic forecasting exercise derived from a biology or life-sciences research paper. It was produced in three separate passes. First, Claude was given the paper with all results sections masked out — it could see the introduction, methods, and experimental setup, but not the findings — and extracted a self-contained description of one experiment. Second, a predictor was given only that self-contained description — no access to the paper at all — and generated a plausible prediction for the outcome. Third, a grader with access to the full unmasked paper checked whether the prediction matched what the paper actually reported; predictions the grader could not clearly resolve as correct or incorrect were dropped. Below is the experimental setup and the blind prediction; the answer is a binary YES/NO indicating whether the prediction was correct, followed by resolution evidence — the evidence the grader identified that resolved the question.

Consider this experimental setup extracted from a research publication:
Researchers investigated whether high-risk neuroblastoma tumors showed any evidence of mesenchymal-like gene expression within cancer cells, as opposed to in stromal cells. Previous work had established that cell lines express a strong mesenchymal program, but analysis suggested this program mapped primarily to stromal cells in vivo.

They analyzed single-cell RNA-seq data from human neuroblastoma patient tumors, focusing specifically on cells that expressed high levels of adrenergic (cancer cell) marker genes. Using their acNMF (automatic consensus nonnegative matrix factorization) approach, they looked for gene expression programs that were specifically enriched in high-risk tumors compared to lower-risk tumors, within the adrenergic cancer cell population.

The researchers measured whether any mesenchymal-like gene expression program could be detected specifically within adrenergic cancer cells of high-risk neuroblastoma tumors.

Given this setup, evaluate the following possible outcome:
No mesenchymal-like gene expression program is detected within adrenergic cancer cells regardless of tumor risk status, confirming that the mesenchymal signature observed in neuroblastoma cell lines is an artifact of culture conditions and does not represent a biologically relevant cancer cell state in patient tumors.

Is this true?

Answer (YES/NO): NO